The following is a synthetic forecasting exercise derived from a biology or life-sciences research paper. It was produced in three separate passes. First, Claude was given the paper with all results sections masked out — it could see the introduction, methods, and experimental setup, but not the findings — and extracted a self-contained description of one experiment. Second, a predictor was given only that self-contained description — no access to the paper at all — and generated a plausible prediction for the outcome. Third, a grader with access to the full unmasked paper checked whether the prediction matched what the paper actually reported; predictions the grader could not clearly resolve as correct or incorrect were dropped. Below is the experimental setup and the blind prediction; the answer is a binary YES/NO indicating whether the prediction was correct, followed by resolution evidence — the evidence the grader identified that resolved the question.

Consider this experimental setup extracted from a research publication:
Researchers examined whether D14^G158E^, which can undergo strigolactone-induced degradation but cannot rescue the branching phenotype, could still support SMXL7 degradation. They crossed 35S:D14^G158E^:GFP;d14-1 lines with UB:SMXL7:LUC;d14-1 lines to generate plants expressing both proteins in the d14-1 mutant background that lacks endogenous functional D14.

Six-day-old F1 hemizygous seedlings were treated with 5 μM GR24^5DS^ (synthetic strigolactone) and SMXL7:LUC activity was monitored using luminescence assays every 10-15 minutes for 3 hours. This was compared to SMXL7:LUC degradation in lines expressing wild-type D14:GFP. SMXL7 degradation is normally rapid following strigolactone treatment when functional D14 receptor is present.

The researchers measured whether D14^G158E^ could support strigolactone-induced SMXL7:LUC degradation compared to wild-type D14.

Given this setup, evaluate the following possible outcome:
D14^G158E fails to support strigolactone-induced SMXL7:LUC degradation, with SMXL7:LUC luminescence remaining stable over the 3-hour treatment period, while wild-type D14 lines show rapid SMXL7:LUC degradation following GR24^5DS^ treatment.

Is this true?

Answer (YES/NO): NO